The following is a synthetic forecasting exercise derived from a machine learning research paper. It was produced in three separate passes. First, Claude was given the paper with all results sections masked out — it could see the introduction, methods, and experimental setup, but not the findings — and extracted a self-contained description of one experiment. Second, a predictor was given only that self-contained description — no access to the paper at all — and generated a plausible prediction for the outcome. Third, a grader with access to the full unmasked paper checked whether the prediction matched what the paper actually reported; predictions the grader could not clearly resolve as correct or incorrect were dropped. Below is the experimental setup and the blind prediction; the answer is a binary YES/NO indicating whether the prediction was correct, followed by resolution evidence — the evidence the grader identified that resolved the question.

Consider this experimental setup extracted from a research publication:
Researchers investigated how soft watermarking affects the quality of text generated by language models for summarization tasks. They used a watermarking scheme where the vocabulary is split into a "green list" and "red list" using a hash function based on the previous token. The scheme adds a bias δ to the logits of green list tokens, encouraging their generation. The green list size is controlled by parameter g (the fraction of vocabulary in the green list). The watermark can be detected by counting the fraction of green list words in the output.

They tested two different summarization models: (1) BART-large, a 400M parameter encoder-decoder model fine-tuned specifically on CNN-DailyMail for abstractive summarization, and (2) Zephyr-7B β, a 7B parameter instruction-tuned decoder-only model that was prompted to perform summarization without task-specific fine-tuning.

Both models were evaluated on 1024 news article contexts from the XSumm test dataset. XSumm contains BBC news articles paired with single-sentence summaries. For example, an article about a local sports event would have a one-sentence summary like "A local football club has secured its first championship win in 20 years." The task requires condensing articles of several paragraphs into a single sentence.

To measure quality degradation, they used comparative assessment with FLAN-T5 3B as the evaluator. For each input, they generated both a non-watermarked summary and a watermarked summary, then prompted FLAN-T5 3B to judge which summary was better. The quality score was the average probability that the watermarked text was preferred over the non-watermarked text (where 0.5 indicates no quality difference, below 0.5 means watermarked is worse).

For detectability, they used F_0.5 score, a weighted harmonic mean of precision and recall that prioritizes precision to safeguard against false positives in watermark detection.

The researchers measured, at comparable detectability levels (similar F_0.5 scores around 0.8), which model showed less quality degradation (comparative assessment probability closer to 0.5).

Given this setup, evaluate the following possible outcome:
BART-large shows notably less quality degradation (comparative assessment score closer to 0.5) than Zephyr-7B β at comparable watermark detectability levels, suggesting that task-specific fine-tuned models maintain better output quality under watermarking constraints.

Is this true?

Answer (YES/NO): NO